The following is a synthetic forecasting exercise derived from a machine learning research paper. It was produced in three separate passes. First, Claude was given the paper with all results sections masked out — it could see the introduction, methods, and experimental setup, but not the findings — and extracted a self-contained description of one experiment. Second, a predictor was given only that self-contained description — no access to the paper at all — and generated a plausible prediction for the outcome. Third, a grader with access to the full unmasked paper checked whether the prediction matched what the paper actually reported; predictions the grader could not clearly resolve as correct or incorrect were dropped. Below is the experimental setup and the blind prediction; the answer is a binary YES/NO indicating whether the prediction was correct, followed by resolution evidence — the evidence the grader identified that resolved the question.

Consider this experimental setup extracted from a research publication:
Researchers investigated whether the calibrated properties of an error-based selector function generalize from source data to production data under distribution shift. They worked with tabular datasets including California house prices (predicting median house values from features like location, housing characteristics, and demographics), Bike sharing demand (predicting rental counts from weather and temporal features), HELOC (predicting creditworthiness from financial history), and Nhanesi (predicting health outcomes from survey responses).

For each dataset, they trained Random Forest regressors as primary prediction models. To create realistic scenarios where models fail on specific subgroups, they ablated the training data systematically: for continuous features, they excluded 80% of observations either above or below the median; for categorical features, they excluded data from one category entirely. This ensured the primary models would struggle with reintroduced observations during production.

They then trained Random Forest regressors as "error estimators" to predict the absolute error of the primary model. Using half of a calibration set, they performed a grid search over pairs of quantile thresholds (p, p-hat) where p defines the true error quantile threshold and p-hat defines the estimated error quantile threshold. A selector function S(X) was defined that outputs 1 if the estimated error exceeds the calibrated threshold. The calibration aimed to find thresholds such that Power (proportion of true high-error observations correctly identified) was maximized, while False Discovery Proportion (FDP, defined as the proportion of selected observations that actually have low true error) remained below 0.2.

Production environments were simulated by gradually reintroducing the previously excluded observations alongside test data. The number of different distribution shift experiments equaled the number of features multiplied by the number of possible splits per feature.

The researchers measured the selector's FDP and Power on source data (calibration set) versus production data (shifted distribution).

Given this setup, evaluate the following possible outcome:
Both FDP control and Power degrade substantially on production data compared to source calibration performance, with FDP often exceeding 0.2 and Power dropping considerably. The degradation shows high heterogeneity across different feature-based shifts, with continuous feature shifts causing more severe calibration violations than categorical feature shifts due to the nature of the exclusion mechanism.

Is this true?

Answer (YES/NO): NO